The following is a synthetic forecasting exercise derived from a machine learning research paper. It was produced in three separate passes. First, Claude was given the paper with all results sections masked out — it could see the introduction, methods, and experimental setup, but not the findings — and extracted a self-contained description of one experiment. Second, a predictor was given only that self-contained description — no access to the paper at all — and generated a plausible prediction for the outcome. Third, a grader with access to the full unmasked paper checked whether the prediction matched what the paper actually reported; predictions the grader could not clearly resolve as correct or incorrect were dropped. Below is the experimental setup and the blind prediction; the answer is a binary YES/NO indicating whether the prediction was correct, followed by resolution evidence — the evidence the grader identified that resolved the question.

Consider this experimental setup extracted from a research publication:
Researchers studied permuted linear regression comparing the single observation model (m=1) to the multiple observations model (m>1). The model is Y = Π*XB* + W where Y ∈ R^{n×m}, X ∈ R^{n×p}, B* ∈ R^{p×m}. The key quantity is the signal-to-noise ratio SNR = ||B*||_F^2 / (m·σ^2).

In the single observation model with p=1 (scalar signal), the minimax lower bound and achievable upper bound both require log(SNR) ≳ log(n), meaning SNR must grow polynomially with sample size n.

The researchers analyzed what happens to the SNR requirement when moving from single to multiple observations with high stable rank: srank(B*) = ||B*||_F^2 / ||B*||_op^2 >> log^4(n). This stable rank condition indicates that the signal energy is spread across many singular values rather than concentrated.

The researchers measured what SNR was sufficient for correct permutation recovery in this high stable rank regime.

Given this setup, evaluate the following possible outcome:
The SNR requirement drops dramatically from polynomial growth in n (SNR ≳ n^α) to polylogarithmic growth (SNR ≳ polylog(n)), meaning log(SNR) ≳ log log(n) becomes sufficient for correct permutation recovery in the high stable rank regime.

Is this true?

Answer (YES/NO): NO